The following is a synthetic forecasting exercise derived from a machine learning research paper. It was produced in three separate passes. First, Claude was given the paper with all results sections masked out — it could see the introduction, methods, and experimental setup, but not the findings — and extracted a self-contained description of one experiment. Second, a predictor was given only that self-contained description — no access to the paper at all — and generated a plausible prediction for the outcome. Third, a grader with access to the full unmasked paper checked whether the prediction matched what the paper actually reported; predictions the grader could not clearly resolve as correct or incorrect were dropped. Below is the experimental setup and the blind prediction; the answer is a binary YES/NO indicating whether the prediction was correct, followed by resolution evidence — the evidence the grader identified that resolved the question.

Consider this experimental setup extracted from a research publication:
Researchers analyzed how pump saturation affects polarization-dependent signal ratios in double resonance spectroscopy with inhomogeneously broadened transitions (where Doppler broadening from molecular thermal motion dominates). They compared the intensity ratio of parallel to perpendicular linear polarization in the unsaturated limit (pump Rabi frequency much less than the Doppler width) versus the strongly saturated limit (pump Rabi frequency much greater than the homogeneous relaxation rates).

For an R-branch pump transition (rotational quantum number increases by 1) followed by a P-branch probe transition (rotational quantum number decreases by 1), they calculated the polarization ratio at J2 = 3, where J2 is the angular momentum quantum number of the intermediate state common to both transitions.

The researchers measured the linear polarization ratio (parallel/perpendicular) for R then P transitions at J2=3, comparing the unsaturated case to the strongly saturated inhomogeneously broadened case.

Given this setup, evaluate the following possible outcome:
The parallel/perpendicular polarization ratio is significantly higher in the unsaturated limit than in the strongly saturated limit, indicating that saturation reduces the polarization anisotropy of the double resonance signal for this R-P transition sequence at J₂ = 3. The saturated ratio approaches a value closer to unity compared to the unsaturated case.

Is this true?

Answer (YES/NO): YES